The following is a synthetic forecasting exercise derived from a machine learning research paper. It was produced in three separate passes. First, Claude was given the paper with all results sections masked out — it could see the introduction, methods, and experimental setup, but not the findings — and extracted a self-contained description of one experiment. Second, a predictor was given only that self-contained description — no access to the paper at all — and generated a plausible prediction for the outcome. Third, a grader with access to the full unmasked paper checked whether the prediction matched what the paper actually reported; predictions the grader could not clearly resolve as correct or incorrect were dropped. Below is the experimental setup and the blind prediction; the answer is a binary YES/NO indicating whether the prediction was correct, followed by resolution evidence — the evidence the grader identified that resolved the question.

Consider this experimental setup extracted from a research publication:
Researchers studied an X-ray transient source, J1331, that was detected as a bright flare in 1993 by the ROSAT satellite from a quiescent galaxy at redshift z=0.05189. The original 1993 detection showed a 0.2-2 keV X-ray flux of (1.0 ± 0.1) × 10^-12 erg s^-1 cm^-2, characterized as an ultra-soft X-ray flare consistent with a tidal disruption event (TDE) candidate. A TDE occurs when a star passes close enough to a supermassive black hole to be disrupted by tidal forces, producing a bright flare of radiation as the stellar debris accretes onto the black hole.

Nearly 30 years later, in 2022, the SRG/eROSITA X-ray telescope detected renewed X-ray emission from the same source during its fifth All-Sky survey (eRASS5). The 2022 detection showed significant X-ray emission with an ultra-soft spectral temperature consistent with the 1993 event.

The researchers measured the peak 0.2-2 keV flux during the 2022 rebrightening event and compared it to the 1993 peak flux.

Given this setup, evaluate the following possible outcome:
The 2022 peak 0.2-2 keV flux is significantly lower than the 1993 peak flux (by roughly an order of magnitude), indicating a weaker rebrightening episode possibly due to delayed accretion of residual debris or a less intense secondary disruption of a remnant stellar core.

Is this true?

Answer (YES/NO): NO